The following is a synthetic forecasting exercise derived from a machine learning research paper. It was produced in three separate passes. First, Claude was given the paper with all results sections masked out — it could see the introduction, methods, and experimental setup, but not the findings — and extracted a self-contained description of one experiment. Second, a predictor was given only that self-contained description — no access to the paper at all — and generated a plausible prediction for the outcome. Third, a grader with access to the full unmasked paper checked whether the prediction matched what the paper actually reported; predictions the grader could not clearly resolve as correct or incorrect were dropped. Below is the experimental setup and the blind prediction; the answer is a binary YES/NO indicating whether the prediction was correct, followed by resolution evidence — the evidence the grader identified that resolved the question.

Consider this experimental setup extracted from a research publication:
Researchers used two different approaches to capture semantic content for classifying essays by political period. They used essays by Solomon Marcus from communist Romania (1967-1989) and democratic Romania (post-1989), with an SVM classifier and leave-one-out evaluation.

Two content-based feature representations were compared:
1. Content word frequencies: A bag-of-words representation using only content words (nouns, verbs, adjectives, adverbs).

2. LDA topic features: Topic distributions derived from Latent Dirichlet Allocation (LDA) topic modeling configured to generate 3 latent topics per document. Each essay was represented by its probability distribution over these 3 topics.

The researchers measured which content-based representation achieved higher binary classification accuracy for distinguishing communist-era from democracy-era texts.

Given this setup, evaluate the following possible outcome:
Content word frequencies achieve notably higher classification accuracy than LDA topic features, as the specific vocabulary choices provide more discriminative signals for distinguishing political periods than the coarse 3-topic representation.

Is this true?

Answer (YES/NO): YES